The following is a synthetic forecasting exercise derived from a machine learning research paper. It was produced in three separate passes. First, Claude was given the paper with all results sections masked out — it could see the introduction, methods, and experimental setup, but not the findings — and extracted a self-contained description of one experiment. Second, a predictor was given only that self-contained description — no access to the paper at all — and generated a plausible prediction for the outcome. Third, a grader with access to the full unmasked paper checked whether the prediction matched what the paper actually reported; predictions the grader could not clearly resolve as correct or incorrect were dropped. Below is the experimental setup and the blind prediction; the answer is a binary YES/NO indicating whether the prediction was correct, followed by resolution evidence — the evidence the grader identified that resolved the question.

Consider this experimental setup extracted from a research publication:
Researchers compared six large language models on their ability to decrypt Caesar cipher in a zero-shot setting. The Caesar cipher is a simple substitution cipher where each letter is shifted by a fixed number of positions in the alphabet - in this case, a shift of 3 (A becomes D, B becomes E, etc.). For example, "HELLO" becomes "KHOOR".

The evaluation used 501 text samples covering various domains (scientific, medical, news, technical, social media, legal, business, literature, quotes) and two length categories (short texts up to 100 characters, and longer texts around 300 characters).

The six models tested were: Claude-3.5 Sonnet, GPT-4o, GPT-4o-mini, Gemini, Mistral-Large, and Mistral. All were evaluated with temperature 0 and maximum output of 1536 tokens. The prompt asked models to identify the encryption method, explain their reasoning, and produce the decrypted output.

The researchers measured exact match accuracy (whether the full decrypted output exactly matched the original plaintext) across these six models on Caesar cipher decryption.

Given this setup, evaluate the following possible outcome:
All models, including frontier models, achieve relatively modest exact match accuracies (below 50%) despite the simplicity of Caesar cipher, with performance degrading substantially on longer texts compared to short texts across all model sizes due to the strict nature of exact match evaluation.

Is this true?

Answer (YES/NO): NO